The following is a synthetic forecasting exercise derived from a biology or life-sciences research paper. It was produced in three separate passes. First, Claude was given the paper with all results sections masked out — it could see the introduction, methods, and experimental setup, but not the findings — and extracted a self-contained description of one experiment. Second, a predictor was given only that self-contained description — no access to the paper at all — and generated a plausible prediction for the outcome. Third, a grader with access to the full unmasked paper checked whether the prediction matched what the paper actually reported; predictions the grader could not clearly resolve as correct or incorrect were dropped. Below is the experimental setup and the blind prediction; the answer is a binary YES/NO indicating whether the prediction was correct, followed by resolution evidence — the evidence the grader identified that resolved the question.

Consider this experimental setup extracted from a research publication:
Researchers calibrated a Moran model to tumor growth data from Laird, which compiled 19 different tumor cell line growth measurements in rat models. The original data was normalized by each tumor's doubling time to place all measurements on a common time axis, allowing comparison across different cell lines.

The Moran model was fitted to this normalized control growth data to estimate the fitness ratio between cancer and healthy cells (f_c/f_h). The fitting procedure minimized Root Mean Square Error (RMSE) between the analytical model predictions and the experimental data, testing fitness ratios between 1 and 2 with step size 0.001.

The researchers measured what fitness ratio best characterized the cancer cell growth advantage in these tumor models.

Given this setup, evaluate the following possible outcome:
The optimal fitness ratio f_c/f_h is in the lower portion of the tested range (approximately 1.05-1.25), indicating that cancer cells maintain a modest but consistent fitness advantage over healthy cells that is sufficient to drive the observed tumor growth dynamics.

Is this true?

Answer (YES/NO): YES